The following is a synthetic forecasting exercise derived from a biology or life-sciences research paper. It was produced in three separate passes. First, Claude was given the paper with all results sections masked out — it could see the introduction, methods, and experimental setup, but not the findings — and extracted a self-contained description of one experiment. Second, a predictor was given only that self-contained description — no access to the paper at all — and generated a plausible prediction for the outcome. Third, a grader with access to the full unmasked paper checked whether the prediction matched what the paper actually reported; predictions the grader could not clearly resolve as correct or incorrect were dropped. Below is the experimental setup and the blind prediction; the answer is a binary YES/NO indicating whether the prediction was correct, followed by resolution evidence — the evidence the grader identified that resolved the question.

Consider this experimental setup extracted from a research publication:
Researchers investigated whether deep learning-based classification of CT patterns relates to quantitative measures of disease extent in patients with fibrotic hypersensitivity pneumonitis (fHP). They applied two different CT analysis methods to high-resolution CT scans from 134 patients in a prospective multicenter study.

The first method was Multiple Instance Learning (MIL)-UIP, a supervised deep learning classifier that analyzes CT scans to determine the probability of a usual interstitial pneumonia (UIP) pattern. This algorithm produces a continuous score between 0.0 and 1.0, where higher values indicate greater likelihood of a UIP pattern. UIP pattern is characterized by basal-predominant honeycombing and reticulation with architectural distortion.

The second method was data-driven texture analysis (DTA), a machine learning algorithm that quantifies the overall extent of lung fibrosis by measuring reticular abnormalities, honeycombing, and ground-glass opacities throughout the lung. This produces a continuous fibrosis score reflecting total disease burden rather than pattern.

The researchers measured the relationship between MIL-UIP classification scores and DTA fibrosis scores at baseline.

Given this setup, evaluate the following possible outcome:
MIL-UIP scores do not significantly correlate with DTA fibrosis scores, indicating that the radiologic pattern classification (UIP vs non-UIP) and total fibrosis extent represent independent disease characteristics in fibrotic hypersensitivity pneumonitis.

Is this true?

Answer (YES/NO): NO